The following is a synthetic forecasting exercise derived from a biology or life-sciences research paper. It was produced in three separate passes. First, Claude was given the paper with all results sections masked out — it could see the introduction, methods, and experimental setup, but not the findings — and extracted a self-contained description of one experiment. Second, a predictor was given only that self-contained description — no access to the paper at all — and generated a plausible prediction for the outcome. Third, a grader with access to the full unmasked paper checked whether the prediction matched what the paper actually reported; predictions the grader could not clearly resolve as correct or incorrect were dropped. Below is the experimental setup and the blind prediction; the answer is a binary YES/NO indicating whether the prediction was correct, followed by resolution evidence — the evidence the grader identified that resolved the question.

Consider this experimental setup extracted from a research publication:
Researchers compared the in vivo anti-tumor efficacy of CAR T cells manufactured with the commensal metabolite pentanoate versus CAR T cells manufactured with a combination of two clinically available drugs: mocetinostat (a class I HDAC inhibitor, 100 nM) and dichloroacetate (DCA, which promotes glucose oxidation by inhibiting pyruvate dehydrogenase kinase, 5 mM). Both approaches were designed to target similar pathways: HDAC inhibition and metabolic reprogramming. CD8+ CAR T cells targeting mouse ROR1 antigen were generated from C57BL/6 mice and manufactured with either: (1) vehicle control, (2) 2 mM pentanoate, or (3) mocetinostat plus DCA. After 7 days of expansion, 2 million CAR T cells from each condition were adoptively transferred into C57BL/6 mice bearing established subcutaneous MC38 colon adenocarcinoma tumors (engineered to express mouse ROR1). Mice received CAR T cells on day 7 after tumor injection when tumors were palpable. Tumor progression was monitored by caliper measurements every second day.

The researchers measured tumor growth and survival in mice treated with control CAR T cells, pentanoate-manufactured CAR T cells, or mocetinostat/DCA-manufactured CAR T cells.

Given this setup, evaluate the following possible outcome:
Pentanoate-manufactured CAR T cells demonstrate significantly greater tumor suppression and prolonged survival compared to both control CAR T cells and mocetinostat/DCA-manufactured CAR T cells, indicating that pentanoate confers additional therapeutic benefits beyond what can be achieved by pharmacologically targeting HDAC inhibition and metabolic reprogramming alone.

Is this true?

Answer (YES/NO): YES